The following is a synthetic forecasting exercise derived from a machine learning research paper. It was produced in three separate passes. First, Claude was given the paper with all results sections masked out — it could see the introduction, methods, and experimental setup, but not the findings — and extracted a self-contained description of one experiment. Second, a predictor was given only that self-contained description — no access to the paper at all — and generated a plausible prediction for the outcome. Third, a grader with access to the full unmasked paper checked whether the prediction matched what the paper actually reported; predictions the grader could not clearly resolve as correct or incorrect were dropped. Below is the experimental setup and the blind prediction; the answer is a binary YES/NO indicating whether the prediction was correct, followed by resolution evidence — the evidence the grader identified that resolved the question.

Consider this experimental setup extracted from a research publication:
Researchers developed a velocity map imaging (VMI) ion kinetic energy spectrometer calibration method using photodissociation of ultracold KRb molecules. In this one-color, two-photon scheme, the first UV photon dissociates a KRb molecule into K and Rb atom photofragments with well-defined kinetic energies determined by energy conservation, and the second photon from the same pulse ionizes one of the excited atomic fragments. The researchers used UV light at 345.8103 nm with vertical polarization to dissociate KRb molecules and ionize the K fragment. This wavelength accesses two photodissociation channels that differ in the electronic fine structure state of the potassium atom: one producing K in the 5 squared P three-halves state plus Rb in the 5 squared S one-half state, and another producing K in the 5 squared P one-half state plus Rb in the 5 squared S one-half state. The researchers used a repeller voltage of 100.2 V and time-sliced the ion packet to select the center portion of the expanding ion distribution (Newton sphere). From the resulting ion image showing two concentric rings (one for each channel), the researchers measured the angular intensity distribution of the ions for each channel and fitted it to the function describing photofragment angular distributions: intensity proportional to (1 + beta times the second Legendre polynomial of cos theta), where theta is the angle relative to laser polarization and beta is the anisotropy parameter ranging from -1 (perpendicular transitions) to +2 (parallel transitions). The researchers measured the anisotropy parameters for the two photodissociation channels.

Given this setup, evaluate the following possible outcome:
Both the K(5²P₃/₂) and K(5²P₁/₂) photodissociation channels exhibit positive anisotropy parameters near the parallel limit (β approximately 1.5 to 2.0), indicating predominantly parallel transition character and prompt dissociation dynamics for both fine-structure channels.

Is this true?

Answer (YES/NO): NO